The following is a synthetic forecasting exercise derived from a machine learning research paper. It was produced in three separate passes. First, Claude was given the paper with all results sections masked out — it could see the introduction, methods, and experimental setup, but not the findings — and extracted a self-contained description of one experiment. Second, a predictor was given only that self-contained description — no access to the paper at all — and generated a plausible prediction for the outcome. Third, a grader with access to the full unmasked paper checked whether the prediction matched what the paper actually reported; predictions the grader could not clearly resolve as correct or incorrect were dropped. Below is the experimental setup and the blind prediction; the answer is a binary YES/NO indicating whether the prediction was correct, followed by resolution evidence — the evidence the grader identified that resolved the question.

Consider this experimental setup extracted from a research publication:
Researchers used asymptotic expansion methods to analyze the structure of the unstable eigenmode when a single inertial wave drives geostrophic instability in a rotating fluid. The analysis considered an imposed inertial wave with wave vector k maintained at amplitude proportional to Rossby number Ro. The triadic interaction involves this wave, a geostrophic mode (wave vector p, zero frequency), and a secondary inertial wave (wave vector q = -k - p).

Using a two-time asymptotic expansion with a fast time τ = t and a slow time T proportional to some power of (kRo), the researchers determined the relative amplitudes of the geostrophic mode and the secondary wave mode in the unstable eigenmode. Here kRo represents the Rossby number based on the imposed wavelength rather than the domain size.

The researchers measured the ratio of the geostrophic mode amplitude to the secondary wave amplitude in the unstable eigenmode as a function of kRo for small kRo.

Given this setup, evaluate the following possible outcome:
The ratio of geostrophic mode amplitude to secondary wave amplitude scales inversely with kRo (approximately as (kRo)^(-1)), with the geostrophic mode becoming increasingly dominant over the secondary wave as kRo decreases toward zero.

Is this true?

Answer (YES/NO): NO